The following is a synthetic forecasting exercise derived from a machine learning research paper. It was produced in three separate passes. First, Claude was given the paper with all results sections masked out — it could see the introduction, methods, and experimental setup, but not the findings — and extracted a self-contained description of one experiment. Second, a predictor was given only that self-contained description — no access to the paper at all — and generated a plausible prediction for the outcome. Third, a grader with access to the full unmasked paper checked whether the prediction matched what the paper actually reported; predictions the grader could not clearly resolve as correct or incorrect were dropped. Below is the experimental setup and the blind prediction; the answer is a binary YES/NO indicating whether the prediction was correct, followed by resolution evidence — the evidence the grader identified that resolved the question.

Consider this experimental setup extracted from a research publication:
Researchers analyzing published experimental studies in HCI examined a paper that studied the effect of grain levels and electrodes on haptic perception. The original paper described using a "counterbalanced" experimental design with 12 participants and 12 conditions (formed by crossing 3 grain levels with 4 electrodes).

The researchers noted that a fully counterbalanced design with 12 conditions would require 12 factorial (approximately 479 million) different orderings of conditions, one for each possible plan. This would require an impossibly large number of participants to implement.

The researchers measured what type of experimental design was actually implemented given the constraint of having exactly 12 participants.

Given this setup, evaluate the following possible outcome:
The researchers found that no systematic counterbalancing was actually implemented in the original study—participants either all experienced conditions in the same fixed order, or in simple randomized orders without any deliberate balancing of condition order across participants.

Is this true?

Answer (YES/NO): NO